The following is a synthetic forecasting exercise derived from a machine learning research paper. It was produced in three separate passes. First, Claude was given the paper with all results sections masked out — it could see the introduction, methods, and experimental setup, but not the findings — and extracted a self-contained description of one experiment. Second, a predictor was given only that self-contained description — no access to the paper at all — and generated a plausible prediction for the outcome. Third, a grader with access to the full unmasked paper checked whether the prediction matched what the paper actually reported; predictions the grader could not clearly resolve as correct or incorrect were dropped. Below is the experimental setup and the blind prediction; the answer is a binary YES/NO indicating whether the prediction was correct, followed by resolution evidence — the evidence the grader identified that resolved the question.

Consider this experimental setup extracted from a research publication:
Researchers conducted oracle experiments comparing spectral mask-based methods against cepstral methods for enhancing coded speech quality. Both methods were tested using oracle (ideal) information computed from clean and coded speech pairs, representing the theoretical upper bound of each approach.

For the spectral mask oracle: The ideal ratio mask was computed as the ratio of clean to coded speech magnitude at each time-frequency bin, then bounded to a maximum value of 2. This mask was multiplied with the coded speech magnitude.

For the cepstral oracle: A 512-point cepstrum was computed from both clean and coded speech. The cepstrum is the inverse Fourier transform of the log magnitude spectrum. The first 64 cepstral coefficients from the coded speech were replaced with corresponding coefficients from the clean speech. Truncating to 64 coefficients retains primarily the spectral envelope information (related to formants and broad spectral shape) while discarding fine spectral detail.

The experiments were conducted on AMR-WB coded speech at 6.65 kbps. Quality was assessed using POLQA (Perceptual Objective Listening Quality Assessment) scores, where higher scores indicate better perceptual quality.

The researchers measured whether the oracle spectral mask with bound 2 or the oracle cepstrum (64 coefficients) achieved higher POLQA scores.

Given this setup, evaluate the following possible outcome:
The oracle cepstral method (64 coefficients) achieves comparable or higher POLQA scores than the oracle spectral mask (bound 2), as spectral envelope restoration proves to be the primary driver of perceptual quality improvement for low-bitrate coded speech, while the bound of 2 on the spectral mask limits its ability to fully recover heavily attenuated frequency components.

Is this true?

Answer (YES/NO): NO